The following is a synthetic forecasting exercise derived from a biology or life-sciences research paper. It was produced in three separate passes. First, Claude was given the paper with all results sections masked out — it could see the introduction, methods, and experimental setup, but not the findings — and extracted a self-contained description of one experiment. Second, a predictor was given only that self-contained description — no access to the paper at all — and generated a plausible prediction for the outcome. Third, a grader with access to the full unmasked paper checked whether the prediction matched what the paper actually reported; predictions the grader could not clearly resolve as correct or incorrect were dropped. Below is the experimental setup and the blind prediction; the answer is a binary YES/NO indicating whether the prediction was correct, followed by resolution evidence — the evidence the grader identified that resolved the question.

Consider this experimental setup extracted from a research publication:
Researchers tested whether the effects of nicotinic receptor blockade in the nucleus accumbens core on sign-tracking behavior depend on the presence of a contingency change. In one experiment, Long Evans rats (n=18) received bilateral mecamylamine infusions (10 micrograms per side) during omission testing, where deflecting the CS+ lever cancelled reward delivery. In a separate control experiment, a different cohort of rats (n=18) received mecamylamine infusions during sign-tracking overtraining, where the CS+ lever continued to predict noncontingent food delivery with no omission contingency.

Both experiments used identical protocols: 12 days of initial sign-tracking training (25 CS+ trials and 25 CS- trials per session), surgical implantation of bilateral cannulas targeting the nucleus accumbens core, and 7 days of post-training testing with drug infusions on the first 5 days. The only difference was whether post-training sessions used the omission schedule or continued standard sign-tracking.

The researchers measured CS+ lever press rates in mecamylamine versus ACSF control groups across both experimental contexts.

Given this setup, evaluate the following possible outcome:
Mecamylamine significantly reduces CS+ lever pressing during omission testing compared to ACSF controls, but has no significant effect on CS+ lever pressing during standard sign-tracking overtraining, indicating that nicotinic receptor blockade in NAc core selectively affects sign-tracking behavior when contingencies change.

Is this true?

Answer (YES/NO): NO